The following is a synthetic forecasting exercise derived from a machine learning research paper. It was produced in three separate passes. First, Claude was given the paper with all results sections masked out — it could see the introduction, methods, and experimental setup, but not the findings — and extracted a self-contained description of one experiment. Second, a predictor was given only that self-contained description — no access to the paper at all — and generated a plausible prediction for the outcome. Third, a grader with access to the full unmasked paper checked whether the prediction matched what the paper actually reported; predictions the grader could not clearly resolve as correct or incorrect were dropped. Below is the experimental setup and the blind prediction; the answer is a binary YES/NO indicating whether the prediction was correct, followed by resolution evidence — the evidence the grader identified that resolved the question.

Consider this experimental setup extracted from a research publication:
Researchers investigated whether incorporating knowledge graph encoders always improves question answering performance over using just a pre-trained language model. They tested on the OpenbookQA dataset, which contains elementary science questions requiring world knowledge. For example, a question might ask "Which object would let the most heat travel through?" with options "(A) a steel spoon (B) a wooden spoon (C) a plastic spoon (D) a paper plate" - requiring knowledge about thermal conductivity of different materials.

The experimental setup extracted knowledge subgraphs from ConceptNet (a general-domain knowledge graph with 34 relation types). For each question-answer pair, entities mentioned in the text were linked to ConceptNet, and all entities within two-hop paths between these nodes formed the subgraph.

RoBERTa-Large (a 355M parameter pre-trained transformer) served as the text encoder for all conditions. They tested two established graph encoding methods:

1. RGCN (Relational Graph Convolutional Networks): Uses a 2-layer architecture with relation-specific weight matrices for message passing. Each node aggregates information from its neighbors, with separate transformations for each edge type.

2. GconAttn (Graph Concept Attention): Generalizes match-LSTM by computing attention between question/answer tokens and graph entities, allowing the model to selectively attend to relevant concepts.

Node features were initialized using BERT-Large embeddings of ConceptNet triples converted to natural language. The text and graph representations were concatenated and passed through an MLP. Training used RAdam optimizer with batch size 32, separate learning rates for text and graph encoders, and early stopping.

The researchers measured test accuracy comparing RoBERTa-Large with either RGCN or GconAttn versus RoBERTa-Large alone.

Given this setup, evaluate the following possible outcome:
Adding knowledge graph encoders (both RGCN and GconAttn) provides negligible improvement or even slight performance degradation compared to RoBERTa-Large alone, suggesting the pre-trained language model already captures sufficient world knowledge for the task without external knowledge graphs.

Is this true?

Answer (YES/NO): YES